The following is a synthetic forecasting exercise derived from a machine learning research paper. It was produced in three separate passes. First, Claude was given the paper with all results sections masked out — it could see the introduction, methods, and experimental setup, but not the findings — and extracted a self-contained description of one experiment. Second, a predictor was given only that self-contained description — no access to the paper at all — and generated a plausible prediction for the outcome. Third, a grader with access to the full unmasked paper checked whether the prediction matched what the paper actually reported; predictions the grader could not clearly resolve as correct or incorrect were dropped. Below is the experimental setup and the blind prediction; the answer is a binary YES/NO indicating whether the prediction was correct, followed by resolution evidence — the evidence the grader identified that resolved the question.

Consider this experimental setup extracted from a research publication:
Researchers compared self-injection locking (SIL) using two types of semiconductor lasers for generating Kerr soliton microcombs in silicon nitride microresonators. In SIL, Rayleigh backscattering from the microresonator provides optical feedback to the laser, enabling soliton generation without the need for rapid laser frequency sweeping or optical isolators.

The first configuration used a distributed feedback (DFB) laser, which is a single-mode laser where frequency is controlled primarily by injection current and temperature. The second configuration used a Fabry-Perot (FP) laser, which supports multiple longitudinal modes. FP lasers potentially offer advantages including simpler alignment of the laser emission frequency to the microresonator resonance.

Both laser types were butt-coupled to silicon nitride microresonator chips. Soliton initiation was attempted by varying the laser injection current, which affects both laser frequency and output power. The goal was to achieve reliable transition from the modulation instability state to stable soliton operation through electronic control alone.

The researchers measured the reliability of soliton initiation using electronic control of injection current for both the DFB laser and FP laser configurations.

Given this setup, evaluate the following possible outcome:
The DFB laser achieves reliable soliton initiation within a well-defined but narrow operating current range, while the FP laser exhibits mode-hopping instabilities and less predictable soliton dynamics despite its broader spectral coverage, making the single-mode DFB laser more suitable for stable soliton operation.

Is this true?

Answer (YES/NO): NO